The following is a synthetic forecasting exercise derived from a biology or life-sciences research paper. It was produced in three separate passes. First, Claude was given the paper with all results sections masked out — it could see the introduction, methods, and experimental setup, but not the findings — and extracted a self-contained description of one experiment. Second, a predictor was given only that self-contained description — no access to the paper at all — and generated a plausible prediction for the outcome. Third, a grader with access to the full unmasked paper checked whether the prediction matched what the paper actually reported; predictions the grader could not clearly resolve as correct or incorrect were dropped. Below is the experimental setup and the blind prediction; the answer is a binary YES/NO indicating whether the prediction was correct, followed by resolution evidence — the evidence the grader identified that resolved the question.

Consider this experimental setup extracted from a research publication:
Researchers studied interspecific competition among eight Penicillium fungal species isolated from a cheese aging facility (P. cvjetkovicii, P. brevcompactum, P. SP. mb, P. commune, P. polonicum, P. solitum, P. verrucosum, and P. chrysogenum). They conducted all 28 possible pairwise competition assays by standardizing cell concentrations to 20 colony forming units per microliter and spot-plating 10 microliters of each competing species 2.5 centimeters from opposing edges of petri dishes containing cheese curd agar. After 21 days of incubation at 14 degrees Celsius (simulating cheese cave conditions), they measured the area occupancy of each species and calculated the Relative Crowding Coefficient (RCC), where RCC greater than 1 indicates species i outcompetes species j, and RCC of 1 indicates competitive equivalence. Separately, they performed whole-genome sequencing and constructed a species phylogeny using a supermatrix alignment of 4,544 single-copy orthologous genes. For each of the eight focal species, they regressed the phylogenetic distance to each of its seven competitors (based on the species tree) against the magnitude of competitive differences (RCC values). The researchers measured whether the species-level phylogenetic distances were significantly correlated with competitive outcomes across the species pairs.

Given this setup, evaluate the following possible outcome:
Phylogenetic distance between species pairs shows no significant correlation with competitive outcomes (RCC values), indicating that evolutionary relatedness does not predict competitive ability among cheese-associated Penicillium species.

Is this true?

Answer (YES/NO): YES